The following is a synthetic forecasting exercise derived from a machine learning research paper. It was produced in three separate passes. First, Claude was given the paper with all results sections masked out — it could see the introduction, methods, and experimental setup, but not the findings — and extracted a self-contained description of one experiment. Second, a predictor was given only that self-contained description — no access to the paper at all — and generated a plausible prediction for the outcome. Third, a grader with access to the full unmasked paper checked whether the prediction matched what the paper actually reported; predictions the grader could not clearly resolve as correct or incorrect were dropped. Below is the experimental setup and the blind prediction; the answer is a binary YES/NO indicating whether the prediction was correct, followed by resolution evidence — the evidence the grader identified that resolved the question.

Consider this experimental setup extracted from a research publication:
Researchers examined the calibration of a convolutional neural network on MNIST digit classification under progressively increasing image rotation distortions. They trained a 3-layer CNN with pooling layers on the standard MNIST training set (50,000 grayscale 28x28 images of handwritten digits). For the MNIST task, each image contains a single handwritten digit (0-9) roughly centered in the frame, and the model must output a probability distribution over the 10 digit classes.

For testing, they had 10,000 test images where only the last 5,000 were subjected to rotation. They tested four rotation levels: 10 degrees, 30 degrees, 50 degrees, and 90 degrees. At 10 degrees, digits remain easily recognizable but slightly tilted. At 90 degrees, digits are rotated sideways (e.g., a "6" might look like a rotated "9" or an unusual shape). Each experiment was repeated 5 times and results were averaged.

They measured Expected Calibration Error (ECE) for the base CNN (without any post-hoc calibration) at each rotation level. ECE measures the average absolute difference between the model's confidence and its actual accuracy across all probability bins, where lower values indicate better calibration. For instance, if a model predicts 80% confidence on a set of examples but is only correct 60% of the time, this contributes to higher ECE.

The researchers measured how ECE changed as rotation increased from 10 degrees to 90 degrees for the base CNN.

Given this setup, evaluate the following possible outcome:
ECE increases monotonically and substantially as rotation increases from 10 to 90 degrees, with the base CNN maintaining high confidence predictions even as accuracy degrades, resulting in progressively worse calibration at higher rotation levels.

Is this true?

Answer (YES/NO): YES